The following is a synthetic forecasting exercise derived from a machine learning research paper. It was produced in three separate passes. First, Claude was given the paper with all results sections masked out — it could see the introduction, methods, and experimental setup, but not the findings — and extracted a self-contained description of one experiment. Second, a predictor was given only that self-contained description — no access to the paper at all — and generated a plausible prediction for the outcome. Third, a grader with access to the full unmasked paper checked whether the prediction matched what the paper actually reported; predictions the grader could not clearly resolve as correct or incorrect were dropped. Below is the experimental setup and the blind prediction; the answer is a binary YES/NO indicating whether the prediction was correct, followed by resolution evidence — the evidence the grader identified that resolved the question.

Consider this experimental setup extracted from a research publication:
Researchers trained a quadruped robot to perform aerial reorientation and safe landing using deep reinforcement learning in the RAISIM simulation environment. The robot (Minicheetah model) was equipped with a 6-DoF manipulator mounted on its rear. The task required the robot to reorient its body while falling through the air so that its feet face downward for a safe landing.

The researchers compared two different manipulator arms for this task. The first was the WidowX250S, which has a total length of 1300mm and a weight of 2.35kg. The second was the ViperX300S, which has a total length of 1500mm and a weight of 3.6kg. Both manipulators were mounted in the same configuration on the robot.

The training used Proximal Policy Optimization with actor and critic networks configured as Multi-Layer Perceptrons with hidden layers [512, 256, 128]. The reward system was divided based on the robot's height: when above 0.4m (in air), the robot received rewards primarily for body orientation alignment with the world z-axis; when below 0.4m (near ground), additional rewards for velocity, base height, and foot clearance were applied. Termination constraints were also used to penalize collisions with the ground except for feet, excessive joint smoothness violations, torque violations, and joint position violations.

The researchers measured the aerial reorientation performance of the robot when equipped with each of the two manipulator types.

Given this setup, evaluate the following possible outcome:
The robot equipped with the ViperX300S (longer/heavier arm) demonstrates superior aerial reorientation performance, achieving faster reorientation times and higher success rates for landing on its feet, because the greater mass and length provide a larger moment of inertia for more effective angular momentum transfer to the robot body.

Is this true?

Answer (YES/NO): YES